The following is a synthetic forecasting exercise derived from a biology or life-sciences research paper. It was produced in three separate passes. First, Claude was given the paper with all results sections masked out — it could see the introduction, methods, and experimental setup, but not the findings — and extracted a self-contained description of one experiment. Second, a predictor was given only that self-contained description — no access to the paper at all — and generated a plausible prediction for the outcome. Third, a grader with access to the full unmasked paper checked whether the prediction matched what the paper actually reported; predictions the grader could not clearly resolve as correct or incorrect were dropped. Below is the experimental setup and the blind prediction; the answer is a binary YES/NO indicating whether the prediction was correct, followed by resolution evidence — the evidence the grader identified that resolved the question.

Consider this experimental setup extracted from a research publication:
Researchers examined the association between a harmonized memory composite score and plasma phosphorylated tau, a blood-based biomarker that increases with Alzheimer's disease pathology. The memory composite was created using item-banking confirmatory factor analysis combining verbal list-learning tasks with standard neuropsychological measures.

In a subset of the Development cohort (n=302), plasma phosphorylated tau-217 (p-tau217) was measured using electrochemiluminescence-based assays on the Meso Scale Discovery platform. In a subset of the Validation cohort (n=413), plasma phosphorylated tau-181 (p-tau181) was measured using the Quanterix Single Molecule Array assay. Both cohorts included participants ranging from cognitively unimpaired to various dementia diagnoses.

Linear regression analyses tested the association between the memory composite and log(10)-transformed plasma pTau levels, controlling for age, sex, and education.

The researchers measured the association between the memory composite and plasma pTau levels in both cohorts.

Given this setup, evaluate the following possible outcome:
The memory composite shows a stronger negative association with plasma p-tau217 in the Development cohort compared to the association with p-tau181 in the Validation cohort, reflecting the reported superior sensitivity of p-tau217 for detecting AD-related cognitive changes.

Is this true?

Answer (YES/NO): NO